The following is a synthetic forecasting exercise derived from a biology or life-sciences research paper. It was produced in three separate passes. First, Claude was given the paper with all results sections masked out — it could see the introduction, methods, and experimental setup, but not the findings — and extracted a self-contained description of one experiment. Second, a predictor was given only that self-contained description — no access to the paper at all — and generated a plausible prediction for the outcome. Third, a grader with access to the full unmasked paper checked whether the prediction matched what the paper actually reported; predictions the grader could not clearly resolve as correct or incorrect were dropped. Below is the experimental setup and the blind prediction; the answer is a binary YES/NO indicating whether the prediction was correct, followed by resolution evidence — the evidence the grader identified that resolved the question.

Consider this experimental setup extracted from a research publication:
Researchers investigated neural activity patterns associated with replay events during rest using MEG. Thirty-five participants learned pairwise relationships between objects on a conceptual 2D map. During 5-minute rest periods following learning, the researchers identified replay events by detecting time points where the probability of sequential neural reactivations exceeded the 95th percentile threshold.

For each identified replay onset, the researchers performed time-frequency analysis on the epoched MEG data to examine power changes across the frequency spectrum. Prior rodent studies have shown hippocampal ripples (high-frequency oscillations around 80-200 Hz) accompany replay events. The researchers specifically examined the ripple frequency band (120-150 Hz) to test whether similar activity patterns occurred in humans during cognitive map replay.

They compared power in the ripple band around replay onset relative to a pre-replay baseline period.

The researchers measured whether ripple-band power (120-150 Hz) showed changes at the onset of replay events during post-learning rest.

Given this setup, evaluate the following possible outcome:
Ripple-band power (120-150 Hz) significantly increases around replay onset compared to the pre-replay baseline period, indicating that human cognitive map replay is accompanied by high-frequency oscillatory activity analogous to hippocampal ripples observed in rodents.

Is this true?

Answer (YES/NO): YES